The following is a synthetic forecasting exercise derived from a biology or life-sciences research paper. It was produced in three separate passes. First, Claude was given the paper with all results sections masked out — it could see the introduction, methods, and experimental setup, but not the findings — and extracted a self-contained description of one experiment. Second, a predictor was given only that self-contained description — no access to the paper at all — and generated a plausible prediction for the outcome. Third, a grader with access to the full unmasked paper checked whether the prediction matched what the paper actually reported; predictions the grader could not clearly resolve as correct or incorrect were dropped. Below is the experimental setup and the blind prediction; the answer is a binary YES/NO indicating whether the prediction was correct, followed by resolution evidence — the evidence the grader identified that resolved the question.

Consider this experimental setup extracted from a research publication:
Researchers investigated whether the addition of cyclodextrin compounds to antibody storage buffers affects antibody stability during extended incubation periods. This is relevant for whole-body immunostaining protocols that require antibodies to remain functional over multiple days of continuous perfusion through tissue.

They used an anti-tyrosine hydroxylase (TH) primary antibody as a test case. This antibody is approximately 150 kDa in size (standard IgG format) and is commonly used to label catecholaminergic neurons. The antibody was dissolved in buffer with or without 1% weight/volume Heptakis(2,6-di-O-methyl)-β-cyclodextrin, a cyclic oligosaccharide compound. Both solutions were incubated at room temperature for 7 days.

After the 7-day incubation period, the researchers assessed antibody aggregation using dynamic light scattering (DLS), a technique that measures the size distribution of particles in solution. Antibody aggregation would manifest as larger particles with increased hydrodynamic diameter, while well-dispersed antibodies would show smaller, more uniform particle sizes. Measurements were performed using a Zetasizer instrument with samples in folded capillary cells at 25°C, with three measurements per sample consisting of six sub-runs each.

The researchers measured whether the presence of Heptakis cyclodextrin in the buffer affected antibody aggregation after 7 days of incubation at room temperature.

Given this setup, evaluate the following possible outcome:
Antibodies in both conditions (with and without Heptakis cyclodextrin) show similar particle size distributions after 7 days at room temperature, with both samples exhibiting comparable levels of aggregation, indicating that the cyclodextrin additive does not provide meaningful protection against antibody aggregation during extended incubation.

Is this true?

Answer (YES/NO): NO